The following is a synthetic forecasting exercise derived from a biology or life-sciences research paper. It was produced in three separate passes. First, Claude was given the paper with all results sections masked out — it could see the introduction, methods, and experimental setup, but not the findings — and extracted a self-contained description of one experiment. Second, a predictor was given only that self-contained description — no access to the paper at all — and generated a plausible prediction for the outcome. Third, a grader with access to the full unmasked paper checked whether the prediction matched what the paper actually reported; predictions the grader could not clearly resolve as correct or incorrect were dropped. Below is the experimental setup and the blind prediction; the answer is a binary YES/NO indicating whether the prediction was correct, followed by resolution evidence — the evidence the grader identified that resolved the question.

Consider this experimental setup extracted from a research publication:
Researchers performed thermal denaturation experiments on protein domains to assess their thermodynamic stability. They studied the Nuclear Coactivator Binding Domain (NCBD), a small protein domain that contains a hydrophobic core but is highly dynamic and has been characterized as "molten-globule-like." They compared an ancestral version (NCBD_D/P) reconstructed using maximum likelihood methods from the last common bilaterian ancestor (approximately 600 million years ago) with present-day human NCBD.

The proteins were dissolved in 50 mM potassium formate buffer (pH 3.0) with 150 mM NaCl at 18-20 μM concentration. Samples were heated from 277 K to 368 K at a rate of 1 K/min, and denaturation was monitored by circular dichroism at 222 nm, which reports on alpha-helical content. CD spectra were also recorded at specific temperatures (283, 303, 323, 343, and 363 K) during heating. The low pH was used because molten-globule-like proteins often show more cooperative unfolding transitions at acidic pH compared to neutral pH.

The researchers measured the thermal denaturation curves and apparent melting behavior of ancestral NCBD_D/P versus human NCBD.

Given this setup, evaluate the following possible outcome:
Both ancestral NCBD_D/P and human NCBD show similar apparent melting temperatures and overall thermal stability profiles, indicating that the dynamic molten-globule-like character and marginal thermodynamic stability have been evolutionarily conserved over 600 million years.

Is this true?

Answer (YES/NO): YES